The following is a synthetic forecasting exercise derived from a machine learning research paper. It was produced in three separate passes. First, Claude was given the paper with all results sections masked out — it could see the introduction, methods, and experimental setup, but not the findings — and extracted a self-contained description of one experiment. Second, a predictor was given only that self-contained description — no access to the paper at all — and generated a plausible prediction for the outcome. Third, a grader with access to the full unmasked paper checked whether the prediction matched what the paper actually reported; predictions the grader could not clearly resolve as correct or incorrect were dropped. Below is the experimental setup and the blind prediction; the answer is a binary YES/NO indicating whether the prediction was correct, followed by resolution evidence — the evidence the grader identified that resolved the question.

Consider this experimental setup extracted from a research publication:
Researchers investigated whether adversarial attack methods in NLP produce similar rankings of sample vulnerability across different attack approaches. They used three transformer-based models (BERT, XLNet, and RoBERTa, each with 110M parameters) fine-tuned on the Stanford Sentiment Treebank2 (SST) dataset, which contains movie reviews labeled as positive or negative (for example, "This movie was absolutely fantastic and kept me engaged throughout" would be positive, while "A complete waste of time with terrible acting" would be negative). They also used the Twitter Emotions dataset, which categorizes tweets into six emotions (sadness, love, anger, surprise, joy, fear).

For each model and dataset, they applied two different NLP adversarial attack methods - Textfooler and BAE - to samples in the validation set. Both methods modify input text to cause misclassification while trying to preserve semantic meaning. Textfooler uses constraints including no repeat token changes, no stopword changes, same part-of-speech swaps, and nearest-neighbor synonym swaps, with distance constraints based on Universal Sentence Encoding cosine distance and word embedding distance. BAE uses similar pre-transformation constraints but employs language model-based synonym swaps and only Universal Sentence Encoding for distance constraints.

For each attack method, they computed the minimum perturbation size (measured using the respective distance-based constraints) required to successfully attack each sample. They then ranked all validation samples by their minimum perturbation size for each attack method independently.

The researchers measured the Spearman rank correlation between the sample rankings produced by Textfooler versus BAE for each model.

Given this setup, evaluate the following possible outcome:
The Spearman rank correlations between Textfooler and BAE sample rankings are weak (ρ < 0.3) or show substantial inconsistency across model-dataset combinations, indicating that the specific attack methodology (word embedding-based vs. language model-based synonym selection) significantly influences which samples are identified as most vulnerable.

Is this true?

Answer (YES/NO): YES